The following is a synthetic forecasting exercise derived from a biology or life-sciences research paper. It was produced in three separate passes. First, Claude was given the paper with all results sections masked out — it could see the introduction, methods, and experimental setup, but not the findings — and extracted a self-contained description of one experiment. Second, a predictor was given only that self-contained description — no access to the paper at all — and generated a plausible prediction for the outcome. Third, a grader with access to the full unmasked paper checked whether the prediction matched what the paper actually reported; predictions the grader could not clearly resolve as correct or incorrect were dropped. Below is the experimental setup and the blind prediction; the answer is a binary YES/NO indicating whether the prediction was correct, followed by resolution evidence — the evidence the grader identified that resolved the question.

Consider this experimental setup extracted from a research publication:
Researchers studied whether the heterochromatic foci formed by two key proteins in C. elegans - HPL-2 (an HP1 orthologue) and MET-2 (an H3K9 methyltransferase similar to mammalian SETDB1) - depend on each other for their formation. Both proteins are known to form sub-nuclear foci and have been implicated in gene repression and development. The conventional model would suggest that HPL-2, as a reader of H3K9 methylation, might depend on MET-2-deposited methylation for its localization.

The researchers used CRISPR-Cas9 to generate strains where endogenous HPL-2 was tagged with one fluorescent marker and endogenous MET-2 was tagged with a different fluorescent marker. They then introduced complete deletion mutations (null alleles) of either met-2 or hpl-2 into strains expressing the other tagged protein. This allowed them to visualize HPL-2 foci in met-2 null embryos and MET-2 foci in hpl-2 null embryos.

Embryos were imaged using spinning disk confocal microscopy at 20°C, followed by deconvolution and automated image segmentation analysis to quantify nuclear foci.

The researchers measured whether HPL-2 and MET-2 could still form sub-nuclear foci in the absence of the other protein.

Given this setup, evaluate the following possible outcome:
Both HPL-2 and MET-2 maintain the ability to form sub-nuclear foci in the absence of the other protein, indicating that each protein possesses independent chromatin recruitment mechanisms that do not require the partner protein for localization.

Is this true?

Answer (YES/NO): YES